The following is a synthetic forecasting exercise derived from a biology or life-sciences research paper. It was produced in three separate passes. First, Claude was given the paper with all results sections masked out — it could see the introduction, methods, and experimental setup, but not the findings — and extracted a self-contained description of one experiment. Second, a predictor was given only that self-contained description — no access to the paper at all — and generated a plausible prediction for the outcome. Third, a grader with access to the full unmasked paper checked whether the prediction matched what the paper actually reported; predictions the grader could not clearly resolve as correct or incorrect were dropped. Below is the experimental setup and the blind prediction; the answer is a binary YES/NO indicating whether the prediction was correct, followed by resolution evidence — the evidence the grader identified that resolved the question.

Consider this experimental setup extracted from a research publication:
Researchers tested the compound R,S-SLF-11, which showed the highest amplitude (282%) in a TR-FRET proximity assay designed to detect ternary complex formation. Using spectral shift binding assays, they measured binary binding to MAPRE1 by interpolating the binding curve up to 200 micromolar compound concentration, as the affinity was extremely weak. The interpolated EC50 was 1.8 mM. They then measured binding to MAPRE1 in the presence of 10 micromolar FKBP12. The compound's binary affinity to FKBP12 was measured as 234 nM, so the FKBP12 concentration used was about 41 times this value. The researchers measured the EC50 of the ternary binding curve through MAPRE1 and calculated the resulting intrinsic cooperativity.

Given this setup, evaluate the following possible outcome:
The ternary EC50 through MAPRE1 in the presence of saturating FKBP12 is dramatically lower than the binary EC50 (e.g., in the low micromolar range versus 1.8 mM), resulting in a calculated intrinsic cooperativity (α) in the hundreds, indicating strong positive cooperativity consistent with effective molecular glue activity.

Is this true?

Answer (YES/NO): NO